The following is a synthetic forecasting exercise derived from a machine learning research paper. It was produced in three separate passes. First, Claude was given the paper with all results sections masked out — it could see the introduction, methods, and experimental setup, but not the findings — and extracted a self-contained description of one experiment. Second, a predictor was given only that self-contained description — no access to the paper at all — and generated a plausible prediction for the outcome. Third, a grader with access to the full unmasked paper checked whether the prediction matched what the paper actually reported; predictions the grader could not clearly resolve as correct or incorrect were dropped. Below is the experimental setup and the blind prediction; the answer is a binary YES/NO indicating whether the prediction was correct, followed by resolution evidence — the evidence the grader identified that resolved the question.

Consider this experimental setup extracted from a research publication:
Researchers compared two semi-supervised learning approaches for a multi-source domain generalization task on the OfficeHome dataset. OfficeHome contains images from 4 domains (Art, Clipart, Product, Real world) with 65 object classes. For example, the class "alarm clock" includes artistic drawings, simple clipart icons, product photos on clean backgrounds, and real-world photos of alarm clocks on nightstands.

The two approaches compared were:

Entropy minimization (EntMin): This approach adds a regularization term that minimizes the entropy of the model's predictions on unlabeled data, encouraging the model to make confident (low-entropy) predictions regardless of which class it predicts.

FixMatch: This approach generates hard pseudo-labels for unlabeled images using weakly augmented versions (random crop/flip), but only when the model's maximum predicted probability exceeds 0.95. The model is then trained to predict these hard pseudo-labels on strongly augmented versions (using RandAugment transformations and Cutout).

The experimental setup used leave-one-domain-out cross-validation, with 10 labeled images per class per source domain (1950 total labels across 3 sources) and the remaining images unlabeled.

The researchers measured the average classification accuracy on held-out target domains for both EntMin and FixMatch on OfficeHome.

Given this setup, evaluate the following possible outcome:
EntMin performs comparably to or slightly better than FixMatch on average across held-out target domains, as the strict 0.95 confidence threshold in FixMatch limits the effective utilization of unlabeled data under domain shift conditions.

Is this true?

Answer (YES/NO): YES